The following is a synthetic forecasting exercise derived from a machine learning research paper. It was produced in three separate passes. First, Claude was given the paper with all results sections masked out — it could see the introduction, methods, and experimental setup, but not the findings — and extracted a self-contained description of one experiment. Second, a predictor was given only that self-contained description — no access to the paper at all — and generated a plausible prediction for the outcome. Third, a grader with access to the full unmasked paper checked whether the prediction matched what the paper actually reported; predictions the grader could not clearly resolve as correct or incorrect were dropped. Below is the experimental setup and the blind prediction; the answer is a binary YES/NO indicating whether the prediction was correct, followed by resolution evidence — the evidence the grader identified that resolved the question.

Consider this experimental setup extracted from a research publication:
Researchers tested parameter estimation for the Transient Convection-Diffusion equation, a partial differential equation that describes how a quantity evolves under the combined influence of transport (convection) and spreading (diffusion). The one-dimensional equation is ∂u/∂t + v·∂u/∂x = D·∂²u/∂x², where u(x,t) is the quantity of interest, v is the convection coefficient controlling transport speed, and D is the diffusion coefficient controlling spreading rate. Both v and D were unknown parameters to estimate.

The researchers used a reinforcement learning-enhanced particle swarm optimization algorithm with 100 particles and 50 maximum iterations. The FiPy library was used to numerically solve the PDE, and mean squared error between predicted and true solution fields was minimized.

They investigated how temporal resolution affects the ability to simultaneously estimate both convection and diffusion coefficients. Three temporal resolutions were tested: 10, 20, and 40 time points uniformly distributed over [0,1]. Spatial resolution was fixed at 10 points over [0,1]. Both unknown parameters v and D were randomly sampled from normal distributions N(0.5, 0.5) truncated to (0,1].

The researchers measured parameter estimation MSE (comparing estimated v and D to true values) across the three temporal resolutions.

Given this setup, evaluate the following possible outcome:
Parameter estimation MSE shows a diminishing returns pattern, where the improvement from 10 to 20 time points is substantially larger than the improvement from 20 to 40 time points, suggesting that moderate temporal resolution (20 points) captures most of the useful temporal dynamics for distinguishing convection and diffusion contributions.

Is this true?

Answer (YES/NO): NO